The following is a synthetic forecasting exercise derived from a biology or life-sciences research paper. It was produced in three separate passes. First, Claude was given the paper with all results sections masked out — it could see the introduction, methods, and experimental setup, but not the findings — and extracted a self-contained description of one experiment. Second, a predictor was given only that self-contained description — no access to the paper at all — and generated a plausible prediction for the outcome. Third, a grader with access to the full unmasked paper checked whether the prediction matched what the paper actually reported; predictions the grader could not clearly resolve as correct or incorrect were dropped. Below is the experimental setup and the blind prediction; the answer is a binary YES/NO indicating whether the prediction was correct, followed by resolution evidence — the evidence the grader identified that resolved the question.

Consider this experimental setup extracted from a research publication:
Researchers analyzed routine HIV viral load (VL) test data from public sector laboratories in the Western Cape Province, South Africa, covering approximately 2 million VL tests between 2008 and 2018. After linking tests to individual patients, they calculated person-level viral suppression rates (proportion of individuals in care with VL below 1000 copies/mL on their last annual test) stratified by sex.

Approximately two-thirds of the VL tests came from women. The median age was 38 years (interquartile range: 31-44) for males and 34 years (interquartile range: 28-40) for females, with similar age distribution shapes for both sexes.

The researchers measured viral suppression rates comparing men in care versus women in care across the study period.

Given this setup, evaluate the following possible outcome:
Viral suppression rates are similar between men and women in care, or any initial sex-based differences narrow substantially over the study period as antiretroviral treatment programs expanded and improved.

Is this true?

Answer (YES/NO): NO